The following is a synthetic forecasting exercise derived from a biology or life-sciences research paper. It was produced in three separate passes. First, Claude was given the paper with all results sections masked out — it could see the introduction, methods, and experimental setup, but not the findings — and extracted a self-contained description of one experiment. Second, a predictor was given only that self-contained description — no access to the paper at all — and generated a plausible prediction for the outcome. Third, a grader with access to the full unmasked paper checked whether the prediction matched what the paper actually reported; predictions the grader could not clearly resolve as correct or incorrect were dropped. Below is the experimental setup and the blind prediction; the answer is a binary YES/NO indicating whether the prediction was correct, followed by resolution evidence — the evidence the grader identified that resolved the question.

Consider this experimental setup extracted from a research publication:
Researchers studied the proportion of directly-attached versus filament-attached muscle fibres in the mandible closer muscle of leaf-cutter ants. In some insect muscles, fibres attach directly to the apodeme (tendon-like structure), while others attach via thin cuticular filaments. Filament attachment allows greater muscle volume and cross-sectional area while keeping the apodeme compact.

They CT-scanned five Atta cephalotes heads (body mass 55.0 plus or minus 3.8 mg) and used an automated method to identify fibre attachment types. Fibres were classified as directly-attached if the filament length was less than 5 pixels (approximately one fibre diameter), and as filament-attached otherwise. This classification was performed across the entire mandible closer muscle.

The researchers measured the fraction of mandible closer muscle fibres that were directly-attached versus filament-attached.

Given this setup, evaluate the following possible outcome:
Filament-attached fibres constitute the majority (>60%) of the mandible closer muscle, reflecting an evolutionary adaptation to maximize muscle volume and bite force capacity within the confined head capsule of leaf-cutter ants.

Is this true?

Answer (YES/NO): YES